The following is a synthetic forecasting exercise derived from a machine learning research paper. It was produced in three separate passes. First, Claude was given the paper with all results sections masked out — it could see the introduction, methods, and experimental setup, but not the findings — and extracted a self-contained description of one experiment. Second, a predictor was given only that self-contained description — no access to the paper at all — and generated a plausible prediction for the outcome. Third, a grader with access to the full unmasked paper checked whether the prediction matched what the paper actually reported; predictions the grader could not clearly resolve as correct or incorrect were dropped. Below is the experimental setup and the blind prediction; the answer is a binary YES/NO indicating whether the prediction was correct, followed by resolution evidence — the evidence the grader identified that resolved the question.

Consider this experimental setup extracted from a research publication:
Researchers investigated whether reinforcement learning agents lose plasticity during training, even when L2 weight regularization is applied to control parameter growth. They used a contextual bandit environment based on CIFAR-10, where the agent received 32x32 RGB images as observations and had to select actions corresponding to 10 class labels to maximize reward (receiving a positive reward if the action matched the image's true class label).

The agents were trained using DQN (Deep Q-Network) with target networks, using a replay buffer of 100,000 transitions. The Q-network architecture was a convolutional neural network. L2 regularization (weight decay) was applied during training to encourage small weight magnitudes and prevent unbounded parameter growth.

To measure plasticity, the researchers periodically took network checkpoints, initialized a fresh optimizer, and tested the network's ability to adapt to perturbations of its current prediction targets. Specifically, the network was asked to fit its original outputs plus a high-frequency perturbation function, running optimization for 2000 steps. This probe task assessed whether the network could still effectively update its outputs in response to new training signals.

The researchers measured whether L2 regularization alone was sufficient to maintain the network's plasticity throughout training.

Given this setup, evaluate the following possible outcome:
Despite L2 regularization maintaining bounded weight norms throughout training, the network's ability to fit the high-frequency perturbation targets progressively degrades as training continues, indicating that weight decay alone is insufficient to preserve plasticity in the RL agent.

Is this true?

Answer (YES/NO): YES